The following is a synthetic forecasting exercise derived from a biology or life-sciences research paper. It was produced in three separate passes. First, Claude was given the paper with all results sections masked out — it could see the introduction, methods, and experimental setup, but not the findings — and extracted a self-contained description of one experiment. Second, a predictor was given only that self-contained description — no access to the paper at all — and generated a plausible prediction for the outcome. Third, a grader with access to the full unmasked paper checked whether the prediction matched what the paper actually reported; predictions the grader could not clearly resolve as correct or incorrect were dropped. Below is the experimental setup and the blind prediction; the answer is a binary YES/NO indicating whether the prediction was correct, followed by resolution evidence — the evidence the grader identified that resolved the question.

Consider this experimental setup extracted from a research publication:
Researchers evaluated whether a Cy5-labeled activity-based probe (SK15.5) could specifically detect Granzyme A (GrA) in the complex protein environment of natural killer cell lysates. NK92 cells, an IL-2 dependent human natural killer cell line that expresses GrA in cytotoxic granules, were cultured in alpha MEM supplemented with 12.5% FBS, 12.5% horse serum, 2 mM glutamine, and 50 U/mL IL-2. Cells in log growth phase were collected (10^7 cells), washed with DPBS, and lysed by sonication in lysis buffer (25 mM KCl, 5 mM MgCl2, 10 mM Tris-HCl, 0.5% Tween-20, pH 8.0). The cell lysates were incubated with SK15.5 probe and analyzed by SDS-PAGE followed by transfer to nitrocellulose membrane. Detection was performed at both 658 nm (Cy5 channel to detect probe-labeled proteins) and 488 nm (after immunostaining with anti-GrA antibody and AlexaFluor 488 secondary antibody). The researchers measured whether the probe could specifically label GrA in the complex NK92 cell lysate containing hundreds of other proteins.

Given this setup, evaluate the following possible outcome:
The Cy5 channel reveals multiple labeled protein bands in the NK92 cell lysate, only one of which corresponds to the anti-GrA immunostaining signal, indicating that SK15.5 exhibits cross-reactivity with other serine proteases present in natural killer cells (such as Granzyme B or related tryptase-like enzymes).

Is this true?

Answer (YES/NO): NO